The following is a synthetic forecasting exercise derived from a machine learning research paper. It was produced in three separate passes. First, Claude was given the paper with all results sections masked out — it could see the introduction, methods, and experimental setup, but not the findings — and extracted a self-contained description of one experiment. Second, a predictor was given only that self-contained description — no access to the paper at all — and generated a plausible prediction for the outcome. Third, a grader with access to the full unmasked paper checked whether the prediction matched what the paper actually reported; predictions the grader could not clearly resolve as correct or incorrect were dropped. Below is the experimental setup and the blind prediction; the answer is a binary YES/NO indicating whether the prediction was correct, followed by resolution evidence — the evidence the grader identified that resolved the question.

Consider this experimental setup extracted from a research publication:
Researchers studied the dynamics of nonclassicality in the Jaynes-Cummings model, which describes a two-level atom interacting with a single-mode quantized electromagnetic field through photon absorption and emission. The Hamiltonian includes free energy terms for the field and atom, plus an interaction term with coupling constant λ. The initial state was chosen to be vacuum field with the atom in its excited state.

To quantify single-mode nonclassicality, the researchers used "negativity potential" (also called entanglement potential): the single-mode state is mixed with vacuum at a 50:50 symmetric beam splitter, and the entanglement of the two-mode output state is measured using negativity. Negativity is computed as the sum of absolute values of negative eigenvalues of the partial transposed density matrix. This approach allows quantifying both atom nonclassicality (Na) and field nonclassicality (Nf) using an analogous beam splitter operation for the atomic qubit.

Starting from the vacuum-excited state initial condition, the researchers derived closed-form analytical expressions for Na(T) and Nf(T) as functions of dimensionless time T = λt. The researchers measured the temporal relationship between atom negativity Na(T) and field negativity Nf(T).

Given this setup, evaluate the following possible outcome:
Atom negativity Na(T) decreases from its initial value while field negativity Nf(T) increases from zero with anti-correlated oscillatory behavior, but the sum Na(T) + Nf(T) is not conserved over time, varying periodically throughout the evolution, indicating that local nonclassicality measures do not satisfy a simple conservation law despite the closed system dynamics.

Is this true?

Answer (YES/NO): YES